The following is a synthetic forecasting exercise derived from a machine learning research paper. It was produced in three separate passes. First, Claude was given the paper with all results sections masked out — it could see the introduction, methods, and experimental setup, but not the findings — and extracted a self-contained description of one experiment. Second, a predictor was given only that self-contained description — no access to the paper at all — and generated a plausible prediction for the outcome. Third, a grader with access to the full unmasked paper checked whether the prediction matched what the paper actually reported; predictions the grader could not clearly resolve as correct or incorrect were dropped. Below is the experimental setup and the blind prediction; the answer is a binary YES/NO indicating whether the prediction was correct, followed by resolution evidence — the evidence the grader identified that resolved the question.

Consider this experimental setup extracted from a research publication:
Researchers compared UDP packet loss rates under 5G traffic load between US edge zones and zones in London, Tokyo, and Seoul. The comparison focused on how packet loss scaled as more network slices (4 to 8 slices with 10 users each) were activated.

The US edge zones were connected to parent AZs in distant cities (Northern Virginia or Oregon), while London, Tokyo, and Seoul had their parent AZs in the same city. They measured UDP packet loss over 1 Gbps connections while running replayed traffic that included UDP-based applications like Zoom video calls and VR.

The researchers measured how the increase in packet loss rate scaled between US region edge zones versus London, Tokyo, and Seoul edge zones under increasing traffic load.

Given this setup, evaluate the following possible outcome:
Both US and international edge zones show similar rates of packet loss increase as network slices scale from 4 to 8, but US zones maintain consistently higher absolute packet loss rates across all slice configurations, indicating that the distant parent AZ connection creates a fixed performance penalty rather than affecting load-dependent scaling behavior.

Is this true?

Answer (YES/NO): NO